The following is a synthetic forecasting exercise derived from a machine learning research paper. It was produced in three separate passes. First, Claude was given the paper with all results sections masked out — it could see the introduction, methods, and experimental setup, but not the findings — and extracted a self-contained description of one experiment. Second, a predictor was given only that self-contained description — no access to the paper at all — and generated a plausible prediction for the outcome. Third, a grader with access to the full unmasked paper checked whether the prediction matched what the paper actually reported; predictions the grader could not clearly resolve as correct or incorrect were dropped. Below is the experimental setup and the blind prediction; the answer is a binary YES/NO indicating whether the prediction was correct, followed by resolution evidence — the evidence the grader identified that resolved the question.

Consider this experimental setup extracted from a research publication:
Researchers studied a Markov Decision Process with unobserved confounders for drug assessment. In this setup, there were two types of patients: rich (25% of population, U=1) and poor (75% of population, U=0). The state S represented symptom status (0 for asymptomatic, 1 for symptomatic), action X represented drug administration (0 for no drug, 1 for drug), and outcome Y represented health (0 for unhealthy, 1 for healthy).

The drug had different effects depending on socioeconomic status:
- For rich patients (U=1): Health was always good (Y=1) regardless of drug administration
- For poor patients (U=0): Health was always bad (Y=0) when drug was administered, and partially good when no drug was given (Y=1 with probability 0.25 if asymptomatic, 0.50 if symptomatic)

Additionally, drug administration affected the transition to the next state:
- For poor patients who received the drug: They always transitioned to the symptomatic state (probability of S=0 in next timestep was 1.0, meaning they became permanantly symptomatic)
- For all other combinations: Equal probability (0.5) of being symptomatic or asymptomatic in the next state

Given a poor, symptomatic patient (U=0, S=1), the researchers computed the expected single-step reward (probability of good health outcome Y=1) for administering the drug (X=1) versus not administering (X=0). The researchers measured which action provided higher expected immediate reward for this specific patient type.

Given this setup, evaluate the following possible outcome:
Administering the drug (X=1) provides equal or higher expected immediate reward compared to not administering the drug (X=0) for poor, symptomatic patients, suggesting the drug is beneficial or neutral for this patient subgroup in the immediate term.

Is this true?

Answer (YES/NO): NO